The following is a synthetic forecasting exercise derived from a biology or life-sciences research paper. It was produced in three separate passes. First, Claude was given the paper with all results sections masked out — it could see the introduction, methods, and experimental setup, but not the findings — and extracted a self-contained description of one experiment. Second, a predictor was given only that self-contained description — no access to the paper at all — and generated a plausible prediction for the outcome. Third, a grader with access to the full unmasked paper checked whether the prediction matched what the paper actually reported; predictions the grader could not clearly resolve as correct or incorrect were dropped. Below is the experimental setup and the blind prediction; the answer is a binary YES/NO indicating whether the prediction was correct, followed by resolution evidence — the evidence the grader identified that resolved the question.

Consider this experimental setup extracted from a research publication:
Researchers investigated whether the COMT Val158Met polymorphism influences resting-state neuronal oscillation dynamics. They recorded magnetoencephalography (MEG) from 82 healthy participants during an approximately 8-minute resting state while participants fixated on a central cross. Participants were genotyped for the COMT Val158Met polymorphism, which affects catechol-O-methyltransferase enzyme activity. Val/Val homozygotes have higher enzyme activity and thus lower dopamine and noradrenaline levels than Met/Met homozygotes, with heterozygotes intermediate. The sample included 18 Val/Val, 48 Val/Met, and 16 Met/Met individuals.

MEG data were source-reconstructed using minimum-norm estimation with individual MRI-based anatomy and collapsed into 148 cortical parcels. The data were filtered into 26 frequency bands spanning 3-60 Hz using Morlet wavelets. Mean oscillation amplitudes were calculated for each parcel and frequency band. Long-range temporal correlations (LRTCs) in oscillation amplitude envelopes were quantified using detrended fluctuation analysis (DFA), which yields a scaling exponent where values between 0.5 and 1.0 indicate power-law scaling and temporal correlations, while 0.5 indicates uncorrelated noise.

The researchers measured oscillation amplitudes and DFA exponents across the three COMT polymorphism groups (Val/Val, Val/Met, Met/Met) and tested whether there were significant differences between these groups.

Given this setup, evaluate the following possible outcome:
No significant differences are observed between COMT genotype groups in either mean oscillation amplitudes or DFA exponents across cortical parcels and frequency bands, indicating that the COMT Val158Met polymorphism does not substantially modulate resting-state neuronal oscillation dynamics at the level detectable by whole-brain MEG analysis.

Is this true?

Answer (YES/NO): NO